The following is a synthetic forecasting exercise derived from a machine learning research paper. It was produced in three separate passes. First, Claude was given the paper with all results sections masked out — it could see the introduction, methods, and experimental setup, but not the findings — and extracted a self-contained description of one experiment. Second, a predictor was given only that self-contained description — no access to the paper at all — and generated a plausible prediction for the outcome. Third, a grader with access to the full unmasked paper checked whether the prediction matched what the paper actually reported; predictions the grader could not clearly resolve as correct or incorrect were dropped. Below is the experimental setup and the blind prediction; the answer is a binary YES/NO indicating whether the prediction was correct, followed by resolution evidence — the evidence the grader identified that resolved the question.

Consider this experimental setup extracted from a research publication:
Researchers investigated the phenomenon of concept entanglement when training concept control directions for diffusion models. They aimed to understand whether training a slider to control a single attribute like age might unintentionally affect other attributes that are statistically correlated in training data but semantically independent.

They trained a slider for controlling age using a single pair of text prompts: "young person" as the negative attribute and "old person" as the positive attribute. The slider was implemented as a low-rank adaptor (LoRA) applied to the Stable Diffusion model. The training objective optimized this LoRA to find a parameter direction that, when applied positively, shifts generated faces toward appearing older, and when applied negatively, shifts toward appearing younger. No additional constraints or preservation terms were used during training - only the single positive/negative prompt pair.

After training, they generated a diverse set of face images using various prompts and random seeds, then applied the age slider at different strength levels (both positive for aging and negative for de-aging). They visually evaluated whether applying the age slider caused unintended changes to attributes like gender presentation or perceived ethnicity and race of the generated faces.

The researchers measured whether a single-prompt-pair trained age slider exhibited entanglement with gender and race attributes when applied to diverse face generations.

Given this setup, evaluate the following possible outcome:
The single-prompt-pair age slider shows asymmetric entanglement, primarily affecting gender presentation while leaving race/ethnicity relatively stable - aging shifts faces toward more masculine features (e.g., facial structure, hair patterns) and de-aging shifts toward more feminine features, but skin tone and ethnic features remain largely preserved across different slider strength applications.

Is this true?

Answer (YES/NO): NO